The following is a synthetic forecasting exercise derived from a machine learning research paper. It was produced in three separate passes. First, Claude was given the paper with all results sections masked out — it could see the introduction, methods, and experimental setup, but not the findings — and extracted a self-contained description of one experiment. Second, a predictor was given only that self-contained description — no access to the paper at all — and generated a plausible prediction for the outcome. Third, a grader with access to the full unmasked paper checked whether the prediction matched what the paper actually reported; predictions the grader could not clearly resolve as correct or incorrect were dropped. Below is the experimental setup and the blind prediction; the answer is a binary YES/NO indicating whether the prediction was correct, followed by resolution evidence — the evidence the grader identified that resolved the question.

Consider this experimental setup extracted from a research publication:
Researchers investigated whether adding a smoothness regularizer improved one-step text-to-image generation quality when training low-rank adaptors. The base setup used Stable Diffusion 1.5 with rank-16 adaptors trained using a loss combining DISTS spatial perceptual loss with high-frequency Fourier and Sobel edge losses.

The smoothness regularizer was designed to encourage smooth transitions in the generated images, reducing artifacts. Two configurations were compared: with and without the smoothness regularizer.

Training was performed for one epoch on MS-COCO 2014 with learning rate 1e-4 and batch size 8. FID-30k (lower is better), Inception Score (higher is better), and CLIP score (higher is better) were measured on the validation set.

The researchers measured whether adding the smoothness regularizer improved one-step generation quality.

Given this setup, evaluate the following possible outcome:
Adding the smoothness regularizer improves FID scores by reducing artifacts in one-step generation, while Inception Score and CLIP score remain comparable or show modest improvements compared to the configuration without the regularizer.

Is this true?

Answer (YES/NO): YES